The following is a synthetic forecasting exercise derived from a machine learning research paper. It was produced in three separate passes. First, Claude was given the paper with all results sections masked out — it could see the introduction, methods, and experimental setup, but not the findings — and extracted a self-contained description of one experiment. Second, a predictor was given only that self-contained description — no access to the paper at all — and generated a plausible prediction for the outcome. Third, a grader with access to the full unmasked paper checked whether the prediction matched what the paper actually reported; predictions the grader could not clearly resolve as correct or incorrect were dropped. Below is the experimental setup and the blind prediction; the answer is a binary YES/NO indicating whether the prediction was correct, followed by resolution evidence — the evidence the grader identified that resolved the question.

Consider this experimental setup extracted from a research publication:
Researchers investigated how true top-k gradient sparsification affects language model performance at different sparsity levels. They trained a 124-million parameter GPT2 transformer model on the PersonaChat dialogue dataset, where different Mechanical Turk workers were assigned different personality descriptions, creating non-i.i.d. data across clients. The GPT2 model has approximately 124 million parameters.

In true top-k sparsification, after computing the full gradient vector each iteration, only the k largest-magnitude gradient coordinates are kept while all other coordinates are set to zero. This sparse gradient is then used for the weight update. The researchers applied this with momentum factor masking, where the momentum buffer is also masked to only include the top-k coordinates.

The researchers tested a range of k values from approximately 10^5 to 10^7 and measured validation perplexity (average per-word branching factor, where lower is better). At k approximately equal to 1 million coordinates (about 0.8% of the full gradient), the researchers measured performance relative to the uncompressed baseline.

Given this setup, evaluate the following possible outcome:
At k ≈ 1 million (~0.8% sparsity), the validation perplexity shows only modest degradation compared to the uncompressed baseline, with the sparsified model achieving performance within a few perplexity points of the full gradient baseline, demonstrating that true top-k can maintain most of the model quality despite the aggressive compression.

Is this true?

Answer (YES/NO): NO